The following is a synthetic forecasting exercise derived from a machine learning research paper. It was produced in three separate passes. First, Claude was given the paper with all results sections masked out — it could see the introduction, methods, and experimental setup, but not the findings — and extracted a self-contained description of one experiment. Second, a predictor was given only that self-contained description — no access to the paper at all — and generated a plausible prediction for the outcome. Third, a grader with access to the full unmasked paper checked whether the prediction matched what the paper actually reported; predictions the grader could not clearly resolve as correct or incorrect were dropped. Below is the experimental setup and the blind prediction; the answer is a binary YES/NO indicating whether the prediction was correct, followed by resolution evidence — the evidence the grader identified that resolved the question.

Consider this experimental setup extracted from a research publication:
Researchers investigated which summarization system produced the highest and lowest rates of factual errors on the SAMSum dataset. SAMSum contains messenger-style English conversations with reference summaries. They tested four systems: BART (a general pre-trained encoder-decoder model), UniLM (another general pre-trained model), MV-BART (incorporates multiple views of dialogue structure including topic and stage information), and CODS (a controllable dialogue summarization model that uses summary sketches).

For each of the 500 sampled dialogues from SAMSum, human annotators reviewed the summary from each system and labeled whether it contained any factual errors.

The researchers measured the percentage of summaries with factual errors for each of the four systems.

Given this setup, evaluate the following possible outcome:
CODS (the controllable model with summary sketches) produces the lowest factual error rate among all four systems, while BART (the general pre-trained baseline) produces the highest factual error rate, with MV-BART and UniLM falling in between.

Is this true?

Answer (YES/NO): NO